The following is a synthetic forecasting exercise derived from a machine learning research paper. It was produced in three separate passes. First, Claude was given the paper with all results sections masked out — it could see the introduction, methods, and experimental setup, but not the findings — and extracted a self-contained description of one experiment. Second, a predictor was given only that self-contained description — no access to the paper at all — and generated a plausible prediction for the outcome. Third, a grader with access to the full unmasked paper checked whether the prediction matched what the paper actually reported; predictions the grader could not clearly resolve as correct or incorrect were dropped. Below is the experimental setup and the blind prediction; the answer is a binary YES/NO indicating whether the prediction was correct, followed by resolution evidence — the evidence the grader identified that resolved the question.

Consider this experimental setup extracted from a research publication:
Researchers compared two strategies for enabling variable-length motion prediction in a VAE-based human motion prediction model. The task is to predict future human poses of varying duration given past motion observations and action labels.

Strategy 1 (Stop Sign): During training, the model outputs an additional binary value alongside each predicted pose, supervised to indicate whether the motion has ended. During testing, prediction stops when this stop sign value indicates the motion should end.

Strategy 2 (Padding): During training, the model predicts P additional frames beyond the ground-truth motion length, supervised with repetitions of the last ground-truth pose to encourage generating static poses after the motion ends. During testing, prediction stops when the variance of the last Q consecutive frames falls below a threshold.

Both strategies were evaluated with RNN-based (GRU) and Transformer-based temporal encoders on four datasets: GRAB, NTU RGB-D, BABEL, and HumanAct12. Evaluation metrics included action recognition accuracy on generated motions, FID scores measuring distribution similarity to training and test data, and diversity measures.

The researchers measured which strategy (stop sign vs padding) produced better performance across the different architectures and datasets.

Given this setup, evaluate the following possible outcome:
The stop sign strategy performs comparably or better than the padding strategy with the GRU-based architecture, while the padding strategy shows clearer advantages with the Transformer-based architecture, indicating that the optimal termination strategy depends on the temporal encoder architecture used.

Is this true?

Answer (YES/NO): NO